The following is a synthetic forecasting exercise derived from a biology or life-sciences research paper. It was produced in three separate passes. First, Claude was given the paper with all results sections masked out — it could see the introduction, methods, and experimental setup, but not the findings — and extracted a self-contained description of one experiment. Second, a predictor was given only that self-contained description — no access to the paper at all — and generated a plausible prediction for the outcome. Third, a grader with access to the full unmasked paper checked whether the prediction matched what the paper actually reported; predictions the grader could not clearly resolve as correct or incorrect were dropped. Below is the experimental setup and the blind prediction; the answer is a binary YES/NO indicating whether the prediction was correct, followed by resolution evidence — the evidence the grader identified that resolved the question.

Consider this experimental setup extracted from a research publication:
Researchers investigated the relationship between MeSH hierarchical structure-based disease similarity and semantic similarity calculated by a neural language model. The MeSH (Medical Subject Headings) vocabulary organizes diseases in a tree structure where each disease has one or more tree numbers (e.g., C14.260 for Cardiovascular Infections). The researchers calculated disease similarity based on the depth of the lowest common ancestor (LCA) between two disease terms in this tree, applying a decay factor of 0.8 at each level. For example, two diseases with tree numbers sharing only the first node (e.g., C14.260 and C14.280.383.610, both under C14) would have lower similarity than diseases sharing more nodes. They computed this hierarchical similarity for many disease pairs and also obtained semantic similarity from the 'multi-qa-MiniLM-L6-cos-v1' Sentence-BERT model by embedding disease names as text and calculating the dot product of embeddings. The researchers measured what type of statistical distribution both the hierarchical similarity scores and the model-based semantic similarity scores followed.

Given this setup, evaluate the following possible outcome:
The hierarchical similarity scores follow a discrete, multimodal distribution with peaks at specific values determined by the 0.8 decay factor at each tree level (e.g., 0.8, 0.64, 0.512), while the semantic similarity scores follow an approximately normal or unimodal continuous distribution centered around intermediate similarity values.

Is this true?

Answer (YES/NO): NO